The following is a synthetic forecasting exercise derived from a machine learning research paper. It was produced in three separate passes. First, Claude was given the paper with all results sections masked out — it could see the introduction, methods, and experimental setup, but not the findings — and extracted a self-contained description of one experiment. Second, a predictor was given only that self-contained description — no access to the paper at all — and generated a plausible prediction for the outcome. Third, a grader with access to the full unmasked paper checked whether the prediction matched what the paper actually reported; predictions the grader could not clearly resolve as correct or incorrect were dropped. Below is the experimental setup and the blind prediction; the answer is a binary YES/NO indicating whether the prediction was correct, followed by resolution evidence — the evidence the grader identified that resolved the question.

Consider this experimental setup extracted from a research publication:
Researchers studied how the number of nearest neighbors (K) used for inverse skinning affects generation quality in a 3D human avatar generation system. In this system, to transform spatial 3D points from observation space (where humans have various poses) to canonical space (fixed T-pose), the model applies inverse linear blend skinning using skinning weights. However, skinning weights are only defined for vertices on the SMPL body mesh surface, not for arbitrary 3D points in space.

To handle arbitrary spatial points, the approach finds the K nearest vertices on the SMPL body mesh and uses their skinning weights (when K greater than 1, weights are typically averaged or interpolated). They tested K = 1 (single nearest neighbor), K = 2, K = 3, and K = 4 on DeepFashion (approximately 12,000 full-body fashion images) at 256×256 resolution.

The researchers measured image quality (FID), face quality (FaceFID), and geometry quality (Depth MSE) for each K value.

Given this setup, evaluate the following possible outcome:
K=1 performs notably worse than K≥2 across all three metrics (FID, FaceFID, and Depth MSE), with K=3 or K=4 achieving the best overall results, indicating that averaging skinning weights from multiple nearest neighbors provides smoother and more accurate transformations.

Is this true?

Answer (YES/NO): NO